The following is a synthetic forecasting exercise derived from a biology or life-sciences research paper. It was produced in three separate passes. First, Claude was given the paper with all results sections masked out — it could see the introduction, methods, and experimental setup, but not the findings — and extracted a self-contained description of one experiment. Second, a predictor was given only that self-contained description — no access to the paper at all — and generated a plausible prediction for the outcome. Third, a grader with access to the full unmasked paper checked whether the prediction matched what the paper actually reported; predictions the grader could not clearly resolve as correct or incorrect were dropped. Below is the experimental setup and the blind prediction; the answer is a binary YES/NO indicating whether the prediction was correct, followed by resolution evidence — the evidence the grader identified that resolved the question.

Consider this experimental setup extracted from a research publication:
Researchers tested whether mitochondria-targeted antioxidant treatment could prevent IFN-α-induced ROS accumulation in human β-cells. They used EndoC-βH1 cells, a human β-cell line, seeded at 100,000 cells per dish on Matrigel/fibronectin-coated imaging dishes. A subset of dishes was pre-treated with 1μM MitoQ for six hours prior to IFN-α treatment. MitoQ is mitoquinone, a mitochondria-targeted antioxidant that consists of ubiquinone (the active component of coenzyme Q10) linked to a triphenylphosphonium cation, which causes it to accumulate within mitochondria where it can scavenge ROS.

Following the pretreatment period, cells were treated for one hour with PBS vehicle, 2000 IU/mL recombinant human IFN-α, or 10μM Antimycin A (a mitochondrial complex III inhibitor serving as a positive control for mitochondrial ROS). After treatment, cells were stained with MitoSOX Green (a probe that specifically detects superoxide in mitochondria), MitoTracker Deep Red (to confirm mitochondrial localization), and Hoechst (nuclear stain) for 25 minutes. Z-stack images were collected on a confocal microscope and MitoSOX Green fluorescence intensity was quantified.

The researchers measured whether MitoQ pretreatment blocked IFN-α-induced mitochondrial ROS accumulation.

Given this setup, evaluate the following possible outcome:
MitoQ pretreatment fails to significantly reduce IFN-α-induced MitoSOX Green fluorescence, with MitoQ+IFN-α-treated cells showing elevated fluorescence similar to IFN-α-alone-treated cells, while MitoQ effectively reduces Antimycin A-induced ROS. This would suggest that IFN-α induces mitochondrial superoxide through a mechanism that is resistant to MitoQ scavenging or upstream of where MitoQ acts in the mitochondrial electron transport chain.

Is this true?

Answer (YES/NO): NO